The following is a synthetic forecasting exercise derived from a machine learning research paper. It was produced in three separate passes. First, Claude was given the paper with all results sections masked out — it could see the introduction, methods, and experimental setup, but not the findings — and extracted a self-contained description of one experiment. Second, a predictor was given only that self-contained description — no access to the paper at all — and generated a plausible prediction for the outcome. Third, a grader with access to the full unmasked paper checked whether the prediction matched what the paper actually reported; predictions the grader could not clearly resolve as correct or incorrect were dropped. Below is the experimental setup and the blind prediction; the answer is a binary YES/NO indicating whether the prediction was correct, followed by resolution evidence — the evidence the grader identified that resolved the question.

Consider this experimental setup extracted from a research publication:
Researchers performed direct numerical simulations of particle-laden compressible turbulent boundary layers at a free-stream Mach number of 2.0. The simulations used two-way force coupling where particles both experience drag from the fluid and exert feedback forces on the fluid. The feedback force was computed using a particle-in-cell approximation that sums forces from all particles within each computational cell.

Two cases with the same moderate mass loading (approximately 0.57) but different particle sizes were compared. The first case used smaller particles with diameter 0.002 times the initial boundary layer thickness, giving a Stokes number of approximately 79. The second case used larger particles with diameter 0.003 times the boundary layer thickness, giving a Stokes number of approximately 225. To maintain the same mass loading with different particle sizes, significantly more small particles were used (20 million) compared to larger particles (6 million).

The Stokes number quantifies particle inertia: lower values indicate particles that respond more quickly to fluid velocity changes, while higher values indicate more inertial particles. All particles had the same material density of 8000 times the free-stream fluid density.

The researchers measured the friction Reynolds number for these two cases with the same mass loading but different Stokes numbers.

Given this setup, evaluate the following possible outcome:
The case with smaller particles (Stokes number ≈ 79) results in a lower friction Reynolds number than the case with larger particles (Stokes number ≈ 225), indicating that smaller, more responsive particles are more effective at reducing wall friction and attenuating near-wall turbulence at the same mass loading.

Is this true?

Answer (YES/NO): YES